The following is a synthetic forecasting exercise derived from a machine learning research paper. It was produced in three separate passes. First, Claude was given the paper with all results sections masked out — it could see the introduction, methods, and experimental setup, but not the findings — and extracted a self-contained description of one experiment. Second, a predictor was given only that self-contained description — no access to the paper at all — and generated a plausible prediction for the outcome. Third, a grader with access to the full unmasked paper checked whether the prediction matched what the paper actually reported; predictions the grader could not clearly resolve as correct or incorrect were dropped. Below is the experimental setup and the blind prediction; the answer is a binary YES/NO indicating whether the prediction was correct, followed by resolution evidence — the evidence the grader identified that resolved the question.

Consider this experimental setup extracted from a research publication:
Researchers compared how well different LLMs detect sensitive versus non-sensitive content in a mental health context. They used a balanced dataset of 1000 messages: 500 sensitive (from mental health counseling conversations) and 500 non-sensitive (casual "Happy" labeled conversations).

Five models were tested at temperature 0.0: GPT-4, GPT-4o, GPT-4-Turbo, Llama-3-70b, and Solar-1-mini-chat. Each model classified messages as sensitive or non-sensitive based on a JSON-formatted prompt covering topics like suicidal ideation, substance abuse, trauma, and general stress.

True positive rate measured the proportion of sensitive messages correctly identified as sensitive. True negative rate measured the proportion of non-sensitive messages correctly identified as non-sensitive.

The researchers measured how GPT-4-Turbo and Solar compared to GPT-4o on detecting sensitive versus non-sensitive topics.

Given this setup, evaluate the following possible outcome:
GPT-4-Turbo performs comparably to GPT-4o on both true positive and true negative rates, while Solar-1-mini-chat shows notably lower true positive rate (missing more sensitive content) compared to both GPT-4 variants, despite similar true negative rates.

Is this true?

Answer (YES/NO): NO